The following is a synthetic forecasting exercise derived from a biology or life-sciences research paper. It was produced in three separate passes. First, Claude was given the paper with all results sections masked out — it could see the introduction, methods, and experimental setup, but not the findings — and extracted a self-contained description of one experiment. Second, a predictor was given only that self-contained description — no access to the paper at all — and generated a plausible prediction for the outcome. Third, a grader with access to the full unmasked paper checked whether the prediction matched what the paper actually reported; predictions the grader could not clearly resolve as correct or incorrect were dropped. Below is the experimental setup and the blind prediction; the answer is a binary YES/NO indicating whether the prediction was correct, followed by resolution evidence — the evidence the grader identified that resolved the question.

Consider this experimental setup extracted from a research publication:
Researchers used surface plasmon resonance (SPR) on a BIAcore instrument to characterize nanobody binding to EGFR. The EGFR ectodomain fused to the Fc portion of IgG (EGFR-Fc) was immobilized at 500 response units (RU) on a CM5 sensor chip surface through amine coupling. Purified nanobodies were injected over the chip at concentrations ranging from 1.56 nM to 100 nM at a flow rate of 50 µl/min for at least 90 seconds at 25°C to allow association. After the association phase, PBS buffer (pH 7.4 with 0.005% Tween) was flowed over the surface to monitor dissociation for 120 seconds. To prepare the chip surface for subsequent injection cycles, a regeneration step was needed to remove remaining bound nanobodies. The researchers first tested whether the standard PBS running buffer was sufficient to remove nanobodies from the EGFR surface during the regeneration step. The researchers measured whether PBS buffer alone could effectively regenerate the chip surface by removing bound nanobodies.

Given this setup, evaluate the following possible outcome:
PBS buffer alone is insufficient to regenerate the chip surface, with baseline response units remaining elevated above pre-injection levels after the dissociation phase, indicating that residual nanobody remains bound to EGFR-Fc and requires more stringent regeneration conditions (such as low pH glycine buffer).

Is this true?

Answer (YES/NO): YES